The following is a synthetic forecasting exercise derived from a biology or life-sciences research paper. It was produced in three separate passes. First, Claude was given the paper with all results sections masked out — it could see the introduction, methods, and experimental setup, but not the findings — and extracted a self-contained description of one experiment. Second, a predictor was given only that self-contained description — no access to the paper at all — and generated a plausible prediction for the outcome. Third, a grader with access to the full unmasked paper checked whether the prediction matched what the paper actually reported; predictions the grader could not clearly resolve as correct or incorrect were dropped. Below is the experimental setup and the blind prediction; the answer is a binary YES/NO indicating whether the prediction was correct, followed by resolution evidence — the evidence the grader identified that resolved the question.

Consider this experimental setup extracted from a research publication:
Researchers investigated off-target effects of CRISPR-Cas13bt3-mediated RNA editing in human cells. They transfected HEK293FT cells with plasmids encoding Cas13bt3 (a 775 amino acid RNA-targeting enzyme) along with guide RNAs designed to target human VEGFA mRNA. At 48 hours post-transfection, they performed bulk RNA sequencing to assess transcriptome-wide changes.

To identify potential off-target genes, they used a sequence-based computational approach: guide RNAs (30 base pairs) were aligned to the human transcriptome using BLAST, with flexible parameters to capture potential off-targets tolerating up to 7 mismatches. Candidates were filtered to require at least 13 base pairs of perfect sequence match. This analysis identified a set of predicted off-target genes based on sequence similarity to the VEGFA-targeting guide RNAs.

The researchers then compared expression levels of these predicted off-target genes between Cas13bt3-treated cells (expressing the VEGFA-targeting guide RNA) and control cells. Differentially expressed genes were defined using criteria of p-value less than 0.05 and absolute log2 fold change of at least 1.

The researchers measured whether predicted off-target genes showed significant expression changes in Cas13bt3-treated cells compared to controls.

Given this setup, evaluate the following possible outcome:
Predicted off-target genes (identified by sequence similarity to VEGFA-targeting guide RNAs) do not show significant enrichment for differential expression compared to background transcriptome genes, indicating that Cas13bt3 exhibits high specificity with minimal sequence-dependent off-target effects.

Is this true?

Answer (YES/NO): YES